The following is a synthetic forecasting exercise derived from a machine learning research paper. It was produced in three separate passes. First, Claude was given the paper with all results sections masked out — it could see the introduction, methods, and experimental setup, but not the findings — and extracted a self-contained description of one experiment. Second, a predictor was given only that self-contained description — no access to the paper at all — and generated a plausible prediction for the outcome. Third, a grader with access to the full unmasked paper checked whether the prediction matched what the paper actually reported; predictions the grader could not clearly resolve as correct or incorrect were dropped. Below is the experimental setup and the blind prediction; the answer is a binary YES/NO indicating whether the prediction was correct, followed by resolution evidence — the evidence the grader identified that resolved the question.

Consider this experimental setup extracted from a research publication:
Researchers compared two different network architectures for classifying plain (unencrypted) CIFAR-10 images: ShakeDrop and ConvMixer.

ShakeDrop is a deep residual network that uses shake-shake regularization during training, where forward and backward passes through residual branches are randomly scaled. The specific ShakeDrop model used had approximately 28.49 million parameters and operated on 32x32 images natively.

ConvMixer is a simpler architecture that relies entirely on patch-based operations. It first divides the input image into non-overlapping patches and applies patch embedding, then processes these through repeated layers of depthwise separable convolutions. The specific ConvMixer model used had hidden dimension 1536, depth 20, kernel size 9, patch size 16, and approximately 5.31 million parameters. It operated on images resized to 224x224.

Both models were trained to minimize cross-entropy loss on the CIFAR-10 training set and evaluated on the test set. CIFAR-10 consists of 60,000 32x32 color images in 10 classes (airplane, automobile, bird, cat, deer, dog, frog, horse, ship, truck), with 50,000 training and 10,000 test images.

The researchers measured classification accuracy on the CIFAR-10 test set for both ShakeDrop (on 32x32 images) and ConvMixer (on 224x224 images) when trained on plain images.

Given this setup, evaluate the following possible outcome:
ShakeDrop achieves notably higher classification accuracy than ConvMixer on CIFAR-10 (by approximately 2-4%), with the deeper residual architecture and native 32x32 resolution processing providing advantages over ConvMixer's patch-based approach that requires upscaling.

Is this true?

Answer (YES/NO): NO